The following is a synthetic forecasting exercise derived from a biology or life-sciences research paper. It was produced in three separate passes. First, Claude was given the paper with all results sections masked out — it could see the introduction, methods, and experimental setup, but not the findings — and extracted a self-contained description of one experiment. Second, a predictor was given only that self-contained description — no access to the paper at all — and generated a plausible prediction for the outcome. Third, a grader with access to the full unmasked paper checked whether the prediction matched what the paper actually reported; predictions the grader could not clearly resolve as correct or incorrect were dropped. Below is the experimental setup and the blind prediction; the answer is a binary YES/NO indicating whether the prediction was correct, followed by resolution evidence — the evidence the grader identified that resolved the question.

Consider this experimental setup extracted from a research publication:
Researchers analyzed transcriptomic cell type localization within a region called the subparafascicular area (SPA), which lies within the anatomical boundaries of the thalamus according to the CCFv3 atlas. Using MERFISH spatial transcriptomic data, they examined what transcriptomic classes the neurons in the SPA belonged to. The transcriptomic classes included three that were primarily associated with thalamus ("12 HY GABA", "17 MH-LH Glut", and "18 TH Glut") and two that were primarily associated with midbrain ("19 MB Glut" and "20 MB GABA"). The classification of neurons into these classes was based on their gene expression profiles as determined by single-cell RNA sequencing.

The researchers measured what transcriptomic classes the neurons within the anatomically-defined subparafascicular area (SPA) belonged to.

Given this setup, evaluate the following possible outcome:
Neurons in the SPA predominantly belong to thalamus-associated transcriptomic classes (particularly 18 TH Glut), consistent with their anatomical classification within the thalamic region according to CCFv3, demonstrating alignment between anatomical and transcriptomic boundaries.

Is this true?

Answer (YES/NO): NO